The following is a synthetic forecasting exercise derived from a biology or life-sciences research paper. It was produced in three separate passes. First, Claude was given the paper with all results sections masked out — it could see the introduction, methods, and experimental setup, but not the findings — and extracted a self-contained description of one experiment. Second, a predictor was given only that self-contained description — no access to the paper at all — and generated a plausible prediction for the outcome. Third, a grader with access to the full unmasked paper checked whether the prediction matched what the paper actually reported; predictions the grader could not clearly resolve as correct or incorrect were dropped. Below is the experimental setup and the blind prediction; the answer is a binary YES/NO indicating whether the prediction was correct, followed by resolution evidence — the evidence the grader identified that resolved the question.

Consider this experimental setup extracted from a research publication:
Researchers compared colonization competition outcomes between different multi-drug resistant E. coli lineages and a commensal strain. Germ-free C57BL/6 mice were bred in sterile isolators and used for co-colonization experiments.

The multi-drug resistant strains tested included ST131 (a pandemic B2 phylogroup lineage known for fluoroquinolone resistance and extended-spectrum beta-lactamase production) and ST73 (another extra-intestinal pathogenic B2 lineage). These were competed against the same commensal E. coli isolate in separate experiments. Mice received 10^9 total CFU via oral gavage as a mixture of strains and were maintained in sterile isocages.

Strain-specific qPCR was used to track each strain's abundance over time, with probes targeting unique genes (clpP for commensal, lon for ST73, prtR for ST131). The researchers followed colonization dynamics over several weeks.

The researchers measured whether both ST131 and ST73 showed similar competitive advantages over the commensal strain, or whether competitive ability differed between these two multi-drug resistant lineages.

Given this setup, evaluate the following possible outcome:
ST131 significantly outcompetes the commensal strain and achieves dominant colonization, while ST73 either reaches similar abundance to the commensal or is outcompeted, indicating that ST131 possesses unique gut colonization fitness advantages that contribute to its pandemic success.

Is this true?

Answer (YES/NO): NO